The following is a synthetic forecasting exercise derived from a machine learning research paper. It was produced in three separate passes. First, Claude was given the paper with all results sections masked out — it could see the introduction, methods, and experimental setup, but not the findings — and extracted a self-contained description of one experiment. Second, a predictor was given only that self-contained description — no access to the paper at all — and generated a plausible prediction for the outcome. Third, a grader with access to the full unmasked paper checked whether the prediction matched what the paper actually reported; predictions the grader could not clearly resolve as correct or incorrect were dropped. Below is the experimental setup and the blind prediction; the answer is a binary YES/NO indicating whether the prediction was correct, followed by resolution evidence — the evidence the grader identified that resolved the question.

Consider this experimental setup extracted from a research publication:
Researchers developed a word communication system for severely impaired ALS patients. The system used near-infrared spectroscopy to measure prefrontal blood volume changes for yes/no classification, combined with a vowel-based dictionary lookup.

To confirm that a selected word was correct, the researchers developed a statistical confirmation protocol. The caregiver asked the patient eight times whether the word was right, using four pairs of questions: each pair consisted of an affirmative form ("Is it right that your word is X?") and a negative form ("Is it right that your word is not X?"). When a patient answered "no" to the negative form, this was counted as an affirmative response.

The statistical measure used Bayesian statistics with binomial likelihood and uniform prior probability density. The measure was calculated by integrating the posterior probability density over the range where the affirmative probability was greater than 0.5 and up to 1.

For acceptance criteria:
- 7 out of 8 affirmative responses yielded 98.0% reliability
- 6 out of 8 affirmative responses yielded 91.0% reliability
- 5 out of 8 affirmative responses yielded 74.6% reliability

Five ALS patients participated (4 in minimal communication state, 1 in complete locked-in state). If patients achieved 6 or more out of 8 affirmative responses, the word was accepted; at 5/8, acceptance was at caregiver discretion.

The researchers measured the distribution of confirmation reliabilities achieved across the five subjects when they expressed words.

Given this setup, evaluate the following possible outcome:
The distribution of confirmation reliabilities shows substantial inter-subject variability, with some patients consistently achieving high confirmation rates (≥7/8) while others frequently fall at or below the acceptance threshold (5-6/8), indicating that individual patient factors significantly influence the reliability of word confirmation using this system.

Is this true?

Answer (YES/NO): NO